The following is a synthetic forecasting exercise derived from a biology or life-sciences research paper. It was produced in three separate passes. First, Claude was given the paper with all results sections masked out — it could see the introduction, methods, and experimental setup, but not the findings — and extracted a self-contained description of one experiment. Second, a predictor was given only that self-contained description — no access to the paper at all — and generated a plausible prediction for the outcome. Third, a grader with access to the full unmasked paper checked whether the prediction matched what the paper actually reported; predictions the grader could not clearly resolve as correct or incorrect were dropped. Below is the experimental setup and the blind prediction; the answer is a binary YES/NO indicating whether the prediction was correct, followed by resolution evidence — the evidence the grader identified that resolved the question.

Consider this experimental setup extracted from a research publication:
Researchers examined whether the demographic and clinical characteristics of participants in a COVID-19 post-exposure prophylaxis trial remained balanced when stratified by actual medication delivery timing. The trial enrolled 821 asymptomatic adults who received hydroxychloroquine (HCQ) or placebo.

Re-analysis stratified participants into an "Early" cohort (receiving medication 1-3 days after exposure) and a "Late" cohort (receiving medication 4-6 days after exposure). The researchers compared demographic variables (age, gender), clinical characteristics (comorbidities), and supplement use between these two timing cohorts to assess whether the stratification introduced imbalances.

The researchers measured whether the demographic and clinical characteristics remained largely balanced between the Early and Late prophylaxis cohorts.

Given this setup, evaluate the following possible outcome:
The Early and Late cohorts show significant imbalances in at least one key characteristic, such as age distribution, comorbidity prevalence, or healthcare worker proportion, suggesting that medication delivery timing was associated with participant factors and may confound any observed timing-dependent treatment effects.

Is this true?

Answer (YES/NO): NO